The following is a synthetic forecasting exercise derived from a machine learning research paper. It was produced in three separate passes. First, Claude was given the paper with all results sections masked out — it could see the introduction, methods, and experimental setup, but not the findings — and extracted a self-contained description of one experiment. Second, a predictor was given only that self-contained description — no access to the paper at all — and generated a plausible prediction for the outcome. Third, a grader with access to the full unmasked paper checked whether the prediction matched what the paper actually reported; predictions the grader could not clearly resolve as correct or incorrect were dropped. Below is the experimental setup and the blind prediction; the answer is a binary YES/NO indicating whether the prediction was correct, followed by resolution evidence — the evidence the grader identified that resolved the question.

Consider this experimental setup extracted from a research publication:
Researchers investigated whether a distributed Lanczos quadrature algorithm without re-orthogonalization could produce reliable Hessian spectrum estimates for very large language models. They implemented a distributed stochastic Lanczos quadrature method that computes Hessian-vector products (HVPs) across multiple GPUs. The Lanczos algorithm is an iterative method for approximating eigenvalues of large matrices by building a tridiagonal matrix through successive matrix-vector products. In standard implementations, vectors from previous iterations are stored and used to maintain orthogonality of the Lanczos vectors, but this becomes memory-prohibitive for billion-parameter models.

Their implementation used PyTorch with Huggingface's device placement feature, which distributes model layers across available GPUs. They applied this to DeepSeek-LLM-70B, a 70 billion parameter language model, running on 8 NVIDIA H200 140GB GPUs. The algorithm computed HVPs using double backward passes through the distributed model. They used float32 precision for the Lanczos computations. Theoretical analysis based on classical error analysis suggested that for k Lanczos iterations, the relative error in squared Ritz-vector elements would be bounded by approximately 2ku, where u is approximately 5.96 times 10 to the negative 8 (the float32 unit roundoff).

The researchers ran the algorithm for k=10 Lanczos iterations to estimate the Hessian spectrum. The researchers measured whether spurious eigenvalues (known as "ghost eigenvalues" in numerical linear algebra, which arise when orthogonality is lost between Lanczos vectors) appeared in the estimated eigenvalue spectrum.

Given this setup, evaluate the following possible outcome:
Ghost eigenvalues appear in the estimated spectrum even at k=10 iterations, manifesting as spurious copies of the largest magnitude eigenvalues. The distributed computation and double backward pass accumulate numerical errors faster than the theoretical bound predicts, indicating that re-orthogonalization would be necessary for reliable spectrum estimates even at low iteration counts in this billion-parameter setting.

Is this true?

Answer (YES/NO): NO